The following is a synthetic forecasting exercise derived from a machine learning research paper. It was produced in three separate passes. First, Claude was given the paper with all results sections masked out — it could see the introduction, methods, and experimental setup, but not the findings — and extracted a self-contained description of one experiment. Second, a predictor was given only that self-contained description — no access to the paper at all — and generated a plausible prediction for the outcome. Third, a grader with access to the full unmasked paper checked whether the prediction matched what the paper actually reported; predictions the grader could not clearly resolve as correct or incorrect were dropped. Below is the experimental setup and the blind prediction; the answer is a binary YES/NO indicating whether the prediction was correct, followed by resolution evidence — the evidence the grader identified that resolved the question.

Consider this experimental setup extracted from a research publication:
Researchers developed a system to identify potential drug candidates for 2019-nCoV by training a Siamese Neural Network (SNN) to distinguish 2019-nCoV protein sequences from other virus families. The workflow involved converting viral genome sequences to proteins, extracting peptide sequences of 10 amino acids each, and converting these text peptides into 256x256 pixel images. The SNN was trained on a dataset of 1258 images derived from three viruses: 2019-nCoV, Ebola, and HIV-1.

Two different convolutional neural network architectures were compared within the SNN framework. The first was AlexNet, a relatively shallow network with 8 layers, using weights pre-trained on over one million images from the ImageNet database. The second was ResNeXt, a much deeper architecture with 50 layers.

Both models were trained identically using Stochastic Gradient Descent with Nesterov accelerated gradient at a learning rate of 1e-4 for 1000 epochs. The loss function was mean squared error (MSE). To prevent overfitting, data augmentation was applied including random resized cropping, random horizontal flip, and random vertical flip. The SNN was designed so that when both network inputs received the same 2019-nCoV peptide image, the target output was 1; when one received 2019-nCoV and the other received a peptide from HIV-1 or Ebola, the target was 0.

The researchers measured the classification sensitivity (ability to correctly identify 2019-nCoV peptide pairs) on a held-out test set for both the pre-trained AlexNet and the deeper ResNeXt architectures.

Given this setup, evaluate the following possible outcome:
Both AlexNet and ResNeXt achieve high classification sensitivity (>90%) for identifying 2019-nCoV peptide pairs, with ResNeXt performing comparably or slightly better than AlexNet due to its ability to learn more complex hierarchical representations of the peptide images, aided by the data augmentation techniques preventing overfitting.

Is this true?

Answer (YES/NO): NO